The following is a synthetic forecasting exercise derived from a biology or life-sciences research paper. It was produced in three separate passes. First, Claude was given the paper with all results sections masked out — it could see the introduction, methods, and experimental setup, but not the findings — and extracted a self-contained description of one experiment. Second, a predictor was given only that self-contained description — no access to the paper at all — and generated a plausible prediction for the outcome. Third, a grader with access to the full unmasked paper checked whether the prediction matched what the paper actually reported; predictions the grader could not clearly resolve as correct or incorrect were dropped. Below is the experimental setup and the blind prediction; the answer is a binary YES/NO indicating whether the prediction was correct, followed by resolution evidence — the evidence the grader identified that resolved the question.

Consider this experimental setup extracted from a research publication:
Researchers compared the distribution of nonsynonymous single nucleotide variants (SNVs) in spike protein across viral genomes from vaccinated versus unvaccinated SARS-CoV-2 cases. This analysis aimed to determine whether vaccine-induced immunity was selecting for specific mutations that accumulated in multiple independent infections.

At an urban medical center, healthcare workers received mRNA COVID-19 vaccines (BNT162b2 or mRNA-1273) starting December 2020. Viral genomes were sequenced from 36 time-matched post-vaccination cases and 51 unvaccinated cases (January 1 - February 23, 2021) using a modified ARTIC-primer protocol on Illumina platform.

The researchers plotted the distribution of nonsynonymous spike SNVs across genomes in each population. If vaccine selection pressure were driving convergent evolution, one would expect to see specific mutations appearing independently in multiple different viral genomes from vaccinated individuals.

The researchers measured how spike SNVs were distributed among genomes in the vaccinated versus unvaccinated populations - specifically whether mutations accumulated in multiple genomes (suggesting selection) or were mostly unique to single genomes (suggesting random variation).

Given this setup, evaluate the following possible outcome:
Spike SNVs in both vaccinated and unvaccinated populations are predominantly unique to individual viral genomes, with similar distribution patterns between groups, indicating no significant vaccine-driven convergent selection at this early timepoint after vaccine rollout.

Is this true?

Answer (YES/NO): YES